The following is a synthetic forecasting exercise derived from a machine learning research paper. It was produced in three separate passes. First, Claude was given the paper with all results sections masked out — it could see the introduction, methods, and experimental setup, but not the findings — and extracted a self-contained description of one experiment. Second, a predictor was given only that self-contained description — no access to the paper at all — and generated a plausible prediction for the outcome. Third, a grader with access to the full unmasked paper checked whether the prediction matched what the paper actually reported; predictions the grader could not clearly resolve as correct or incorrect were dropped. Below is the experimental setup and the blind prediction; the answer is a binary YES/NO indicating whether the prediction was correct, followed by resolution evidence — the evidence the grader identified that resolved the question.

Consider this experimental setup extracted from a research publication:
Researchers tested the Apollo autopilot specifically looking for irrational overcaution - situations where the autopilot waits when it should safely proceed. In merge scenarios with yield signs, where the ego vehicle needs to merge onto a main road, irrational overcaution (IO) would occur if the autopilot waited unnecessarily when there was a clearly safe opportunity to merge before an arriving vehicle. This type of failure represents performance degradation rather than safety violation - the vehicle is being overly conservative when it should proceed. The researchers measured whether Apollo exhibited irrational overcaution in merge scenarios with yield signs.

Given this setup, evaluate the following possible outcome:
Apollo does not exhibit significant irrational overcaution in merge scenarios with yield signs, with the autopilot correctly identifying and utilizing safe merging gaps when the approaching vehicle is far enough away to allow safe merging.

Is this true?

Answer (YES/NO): NO